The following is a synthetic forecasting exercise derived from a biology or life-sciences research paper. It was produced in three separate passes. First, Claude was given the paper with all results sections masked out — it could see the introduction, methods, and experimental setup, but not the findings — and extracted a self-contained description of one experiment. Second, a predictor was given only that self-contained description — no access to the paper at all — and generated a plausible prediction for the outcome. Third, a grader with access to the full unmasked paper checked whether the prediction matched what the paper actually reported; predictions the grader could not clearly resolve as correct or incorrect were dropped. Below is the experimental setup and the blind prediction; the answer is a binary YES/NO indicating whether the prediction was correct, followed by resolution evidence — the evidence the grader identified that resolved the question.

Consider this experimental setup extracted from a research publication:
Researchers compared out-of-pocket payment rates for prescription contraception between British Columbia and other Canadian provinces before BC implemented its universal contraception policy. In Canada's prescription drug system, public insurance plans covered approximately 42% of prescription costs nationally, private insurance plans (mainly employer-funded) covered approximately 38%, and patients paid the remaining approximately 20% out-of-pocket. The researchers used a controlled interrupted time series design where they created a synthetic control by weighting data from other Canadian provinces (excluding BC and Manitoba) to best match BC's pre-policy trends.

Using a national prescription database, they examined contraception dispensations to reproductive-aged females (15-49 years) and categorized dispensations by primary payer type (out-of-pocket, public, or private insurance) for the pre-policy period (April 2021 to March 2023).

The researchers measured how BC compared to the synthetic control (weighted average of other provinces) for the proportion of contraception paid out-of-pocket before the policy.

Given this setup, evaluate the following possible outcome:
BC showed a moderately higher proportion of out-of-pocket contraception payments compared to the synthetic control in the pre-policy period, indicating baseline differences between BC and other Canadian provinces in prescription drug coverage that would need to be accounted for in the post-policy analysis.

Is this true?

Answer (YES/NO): YES